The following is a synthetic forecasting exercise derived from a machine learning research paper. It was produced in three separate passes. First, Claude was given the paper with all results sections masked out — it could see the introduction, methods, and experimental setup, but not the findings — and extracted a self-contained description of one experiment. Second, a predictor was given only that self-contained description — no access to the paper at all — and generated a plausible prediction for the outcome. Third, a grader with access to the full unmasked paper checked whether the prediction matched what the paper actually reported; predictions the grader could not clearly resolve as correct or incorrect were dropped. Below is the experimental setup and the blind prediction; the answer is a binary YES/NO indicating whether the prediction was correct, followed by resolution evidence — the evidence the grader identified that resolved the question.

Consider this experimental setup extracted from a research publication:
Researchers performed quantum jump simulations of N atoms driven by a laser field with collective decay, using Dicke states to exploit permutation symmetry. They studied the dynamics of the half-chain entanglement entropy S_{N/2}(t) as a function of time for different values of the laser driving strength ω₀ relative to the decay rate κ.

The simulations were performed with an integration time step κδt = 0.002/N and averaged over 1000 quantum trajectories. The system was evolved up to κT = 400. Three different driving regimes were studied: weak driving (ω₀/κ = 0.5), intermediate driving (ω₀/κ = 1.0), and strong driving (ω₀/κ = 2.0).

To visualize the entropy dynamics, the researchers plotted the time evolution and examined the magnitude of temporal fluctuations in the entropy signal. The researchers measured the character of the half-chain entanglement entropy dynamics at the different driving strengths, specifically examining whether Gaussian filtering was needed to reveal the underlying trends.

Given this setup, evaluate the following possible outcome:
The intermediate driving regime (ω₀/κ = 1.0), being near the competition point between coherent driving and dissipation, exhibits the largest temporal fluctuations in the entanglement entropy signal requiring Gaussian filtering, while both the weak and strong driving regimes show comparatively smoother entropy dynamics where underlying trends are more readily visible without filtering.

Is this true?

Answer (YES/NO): NO